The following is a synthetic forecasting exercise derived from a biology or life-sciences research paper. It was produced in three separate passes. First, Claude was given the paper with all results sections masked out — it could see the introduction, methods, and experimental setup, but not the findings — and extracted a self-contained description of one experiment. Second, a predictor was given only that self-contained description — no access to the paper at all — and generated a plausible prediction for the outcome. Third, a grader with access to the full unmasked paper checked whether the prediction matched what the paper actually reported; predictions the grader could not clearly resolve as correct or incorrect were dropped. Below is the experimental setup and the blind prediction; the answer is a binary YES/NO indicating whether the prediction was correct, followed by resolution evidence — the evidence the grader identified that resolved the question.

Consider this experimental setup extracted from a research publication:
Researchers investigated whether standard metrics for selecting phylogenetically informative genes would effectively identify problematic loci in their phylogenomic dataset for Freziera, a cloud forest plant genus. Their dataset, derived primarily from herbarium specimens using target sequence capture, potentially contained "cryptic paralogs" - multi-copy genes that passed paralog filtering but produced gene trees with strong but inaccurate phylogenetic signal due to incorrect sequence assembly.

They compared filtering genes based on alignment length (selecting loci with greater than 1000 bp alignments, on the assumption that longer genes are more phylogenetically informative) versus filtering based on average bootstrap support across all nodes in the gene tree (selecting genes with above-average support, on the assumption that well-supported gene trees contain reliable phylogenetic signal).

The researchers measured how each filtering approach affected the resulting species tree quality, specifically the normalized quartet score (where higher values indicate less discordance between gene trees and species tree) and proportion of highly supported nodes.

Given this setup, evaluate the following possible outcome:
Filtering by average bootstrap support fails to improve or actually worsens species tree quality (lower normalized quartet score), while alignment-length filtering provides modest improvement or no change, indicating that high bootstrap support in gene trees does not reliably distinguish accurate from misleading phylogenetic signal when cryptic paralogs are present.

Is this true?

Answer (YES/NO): YES